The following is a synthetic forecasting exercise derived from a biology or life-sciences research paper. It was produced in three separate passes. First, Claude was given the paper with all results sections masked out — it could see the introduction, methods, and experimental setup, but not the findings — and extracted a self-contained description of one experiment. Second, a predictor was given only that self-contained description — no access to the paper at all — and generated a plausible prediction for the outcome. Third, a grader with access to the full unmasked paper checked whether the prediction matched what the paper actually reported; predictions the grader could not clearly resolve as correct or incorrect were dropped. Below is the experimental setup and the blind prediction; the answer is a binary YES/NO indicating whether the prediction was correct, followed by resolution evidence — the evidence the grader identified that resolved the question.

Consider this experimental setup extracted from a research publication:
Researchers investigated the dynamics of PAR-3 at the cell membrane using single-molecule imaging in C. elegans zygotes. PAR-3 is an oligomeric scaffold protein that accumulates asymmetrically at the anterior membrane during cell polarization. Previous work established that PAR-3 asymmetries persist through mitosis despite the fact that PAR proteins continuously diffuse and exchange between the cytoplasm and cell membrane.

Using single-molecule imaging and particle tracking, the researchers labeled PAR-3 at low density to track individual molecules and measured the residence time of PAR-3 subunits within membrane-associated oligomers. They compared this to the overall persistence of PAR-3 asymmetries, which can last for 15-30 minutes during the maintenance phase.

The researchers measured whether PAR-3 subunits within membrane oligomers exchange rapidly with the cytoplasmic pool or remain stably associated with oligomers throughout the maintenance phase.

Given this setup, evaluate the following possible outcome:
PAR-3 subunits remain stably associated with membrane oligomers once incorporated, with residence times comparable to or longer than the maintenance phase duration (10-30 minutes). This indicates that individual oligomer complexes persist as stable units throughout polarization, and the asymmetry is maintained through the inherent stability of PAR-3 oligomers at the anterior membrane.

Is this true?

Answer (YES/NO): NO